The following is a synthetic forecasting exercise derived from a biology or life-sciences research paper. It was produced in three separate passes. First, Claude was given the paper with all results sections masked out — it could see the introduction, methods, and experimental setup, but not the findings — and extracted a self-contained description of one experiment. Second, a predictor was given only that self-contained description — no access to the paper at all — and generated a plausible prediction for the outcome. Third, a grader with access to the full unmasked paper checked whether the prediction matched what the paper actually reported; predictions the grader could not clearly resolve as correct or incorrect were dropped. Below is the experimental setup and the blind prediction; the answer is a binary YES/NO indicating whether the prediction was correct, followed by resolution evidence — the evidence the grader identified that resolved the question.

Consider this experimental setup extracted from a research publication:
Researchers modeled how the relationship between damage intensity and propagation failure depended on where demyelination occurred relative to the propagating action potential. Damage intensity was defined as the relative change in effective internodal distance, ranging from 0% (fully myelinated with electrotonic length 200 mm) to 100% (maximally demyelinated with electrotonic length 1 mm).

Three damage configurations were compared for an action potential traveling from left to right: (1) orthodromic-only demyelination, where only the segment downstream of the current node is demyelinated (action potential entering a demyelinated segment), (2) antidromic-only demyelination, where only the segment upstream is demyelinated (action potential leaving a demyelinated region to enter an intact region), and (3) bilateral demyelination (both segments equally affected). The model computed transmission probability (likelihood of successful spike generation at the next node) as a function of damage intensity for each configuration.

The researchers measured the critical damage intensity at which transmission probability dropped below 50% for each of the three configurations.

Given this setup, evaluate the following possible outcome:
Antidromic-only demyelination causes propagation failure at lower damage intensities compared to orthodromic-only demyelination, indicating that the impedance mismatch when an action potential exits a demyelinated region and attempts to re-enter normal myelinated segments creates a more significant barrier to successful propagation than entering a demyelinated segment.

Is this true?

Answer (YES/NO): YES